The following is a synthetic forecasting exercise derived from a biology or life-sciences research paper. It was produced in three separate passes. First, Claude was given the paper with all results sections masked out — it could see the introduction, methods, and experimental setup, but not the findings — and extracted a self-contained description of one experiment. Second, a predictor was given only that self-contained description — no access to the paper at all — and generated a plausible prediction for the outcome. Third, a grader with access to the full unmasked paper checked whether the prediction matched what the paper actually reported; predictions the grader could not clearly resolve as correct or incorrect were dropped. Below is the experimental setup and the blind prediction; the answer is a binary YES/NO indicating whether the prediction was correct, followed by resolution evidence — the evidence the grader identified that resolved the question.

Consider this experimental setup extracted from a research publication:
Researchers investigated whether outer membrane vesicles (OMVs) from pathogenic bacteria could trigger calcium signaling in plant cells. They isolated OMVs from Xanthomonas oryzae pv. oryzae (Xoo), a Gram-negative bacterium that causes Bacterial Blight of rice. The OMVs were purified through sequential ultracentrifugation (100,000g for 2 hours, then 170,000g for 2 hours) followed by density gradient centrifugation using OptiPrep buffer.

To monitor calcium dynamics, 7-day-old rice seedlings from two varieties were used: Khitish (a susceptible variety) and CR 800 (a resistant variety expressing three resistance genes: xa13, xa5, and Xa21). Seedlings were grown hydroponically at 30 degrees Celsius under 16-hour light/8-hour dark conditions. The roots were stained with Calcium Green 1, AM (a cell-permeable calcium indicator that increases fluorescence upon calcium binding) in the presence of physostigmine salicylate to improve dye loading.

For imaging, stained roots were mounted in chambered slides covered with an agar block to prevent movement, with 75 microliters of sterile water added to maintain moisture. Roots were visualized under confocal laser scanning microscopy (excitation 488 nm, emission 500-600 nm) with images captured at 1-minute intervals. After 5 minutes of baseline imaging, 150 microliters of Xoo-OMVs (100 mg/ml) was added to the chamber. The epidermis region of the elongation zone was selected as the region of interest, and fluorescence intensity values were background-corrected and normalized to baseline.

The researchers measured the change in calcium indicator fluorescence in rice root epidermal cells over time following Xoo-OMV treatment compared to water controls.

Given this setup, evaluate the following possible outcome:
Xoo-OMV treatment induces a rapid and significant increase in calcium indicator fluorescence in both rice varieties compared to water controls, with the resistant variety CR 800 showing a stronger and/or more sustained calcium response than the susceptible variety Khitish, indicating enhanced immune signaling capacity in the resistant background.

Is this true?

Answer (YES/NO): NO